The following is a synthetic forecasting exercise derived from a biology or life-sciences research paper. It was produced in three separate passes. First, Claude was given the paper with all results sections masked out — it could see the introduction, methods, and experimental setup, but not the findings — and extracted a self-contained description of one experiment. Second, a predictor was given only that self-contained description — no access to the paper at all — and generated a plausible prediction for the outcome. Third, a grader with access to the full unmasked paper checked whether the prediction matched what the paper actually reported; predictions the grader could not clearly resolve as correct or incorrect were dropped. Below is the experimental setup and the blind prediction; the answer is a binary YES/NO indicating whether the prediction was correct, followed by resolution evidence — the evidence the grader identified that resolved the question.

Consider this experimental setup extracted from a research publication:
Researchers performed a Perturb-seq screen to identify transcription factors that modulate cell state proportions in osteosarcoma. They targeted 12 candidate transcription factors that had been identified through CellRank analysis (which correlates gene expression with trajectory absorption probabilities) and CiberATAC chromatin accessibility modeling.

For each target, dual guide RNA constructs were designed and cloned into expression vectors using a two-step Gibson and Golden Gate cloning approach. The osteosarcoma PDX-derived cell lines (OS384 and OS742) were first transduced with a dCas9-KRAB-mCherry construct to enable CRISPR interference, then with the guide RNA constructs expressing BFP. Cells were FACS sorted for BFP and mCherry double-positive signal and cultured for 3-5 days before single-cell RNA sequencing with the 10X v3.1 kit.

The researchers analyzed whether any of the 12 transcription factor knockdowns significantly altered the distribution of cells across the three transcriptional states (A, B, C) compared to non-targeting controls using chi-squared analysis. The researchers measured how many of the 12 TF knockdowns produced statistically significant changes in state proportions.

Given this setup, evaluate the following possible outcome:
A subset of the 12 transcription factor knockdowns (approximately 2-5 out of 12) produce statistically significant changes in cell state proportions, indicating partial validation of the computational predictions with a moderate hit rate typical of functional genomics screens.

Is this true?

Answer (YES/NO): YES